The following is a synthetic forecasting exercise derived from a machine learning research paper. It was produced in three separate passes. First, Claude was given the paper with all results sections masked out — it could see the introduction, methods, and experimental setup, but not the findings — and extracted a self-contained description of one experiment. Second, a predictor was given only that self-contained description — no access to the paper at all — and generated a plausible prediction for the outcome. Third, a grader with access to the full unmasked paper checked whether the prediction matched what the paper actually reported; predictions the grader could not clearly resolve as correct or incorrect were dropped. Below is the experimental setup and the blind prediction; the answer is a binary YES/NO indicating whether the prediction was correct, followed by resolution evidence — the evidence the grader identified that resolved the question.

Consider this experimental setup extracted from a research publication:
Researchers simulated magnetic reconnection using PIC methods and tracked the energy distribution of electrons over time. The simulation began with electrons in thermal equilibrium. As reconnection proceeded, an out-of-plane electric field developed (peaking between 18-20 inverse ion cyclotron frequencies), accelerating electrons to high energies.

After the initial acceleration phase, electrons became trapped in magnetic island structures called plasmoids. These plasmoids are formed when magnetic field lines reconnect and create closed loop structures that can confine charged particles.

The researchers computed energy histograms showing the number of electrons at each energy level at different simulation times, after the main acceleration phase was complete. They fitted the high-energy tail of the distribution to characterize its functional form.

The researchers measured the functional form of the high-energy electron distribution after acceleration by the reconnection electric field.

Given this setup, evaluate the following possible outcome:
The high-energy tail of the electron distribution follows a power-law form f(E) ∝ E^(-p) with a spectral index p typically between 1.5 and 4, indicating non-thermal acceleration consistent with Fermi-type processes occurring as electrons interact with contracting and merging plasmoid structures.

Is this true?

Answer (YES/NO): NO